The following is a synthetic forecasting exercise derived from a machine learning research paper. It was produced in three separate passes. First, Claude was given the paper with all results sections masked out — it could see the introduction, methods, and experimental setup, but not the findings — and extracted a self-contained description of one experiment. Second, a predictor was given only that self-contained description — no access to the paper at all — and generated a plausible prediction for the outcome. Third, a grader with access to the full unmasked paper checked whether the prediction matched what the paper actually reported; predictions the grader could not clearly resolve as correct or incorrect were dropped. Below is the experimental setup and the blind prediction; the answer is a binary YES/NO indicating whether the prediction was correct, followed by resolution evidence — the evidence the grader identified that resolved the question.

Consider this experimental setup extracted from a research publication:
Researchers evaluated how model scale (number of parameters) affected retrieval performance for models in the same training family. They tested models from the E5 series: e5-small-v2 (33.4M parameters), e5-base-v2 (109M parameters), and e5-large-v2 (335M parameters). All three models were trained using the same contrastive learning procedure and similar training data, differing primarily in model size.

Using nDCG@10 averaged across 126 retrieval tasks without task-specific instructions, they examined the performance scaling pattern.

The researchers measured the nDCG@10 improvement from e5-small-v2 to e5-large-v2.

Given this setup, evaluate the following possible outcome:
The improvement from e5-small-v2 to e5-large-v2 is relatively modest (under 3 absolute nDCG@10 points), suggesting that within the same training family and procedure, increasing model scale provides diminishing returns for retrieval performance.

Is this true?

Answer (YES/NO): YES